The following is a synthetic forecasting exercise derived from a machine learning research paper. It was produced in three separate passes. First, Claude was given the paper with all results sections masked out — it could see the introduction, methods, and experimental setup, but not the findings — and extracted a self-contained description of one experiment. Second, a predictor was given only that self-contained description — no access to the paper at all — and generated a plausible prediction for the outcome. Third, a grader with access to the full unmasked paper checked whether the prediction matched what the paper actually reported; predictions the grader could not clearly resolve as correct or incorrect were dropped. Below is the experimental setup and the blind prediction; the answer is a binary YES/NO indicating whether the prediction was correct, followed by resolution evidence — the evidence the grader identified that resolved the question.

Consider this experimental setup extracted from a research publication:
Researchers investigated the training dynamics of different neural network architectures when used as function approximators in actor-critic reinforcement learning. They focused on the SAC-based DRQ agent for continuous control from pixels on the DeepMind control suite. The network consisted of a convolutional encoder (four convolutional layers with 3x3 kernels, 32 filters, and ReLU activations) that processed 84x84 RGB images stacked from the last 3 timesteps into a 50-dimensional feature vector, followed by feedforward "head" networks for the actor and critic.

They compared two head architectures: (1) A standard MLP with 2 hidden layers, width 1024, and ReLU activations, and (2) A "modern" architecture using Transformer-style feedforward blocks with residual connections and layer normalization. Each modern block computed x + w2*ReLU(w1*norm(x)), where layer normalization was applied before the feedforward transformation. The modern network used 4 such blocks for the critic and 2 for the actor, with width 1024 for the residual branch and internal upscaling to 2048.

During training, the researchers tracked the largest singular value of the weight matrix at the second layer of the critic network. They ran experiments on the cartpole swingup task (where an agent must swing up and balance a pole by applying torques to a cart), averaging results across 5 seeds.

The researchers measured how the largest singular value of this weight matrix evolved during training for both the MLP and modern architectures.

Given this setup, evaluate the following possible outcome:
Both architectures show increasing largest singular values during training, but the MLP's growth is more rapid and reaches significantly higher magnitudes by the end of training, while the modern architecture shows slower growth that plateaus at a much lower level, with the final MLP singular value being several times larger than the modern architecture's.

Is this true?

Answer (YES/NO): NO